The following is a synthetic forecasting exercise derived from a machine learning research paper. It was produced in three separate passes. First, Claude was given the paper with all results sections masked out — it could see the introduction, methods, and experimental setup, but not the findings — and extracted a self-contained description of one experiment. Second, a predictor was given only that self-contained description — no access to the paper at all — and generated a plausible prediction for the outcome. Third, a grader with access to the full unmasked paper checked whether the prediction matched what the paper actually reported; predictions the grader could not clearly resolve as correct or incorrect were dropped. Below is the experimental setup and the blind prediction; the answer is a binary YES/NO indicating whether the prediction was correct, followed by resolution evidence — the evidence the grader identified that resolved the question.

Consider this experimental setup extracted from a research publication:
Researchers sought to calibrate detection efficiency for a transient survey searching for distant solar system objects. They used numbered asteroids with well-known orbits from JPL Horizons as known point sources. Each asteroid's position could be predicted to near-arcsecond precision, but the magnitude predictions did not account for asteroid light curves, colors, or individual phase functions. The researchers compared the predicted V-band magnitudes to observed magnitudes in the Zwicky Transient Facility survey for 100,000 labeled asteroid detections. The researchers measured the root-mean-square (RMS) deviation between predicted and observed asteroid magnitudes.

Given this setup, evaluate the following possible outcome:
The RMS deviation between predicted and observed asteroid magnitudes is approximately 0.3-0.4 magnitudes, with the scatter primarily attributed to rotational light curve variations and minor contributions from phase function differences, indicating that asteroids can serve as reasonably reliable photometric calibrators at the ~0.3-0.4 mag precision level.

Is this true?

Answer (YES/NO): NO